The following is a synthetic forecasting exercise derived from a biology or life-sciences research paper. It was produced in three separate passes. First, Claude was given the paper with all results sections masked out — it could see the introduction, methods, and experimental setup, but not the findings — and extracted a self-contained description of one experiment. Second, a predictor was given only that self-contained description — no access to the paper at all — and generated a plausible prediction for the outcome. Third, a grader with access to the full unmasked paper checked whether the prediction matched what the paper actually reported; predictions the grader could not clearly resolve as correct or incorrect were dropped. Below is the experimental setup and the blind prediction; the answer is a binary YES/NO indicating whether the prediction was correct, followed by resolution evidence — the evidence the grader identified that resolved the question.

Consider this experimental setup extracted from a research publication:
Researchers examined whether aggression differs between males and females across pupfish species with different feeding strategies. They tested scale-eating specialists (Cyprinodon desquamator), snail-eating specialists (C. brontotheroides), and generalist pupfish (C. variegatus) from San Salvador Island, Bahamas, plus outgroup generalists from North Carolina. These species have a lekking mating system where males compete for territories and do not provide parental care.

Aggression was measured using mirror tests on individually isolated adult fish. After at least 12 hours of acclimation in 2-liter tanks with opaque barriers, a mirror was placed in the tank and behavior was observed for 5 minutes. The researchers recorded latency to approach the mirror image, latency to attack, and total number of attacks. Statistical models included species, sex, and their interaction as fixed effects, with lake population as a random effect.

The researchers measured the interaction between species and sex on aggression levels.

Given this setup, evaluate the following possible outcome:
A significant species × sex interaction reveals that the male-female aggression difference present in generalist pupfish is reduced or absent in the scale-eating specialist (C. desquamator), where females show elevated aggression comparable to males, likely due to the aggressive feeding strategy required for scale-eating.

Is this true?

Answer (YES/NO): NO